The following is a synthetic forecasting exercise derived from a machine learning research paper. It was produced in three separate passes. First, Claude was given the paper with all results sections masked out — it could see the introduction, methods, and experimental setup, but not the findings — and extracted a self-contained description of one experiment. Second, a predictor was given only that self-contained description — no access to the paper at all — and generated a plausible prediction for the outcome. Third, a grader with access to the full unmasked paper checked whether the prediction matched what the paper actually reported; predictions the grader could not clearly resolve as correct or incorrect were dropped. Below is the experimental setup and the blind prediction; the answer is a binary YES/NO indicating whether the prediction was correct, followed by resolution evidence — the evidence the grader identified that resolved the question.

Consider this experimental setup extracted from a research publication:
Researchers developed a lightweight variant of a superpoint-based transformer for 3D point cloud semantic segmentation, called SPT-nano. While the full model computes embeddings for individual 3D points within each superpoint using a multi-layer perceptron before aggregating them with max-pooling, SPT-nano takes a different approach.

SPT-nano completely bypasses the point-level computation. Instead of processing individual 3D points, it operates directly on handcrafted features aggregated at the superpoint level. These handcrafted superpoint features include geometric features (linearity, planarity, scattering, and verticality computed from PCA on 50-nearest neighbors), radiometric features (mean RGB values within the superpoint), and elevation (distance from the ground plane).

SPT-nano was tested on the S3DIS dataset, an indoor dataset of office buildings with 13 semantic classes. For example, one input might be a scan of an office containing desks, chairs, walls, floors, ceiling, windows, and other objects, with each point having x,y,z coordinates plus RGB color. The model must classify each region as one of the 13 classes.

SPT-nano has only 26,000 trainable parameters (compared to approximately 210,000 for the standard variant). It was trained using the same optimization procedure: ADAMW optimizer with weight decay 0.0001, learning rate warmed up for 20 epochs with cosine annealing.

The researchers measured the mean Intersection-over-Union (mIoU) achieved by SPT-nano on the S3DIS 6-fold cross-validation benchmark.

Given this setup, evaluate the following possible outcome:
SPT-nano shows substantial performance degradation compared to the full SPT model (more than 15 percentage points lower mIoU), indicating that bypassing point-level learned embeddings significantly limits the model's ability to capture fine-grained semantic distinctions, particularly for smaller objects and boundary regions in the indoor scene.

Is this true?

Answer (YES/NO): NO